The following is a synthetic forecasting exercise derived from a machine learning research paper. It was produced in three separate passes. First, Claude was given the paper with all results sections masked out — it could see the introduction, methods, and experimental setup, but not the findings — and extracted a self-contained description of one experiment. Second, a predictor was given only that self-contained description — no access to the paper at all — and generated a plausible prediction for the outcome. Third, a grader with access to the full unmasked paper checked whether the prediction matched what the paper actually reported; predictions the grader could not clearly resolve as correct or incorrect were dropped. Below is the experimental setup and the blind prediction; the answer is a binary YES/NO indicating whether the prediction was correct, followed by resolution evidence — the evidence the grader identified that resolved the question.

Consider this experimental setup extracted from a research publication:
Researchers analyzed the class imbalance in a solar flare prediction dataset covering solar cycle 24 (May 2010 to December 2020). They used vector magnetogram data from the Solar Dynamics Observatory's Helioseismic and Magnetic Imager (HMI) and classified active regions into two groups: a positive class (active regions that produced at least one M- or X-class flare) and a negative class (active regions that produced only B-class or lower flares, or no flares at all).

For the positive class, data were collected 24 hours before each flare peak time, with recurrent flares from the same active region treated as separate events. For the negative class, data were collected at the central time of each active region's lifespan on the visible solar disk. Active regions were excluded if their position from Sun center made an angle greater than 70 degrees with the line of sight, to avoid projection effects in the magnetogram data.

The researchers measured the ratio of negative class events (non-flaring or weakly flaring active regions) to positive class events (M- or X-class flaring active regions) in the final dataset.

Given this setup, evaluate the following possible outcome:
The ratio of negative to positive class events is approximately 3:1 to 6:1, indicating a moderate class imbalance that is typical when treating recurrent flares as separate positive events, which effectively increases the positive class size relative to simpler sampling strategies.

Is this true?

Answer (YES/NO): NO